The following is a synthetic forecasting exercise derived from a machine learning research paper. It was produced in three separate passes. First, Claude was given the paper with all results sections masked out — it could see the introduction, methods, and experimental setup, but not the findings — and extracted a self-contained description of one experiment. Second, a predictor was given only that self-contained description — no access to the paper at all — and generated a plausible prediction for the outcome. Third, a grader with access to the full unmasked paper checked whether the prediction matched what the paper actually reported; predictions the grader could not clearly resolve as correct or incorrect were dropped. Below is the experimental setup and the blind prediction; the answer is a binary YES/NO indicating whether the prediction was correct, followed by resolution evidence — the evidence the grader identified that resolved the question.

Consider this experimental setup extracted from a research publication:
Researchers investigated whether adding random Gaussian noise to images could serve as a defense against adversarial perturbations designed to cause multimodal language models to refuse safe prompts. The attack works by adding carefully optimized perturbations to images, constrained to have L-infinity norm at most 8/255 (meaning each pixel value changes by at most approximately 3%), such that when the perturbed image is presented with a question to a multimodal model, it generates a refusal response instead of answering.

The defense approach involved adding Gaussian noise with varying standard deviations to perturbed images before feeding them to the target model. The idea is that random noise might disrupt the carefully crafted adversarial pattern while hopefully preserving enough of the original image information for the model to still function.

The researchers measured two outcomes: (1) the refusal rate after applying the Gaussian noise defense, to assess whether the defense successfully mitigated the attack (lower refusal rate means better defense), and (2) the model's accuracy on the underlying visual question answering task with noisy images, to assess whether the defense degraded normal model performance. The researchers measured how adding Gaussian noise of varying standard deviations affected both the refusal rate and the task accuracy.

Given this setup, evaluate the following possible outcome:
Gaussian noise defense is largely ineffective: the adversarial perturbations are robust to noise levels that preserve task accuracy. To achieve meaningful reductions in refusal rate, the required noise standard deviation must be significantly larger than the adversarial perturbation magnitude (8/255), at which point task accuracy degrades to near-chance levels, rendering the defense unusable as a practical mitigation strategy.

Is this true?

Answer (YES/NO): NO